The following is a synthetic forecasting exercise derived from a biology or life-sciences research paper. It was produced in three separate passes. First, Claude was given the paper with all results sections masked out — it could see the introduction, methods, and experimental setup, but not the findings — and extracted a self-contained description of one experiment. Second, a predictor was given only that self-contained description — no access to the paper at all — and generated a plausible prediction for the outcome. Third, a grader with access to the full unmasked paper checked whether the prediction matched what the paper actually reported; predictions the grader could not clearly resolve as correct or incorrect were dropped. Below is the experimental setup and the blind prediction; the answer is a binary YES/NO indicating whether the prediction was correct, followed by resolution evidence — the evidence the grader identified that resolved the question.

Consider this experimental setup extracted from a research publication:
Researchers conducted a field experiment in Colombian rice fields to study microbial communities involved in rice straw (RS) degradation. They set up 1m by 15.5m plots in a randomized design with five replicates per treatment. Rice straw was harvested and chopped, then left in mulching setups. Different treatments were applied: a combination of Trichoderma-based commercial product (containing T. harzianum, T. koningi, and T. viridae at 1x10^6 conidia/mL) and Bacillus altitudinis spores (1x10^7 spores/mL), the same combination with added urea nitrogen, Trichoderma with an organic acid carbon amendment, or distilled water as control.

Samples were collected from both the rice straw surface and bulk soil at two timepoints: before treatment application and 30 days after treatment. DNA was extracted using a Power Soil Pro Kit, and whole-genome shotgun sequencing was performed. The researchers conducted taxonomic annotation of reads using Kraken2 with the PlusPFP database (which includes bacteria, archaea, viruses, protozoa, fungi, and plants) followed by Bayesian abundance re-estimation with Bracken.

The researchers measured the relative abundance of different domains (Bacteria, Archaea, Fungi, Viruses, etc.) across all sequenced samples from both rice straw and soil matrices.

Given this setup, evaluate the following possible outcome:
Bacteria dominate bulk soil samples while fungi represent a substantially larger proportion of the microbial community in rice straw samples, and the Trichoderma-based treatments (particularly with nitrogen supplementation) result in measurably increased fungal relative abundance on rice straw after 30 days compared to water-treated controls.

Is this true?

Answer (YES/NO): NO